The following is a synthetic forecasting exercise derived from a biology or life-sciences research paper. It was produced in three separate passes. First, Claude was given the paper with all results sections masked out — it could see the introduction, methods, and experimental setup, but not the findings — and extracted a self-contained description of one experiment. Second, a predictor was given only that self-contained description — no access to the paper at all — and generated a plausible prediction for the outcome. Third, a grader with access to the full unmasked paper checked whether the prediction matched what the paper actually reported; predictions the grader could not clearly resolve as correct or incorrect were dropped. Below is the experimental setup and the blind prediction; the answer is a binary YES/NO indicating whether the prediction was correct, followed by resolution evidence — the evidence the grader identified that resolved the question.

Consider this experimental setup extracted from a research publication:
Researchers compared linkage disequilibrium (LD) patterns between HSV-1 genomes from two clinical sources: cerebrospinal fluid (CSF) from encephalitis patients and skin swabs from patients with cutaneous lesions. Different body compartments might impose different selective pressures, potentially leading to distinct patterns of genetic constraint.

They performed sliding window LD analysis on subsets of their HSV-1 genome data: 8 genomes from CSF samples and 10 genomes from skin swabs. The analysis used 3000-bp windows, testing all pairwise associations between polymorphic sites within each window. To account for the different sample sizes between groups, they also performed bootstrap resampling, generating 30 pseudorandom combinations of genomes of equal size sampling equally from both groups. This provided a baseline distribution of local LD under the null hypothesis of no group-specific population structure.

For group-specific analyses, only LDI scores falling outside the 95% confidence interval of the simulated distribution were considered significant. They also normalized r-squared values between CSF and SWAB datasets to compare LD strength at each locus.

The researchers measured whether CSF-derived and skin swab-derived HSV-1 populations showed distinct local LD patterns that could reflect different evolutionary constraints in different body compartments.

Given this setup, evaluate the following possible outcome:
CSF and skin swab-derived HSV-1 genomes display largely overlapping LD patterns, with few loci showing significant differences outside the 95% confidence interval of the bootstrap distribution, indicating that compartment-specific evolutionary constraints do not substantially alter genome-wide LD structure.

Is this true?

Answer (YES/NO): NO